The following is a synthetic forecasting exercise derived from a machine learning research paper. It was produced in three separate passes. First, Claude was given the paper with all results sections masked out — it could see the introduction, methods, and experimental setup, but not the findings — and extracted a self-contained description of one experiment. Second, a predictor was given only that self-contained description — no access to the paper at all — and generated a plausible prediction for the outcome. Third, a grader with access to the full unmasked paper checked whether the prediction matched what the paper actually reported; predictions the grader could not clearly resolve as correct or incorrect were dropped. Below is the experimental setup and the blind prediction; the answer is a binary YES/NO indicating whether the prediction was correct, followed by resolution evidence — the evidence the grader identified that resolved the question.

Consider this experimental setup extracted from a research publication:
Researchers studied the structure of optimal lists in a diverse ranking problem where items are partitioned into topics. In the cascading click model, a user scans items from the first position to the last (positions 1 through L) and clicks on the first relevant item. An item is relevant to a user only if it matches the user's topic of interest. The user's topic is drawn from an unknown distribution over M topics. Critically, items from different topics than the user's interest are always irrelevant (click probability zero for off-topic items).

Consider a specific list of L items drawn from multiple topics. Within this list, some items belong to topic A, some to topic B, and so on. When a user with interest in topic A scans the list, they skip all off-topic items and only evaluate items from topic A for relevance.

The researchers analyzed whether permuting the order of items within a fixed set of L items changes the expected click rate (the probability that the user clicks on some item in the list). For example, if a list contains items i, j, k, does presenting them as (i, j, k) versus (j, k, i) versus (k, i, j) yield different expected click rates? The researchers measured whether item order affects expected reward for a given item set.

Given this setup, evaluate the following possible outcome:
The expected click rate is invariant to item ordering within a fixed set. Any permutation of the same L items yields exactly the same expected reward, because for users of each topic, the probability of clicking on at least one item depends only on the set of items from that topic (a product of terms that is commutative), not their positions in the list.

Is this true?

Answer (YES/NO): YES